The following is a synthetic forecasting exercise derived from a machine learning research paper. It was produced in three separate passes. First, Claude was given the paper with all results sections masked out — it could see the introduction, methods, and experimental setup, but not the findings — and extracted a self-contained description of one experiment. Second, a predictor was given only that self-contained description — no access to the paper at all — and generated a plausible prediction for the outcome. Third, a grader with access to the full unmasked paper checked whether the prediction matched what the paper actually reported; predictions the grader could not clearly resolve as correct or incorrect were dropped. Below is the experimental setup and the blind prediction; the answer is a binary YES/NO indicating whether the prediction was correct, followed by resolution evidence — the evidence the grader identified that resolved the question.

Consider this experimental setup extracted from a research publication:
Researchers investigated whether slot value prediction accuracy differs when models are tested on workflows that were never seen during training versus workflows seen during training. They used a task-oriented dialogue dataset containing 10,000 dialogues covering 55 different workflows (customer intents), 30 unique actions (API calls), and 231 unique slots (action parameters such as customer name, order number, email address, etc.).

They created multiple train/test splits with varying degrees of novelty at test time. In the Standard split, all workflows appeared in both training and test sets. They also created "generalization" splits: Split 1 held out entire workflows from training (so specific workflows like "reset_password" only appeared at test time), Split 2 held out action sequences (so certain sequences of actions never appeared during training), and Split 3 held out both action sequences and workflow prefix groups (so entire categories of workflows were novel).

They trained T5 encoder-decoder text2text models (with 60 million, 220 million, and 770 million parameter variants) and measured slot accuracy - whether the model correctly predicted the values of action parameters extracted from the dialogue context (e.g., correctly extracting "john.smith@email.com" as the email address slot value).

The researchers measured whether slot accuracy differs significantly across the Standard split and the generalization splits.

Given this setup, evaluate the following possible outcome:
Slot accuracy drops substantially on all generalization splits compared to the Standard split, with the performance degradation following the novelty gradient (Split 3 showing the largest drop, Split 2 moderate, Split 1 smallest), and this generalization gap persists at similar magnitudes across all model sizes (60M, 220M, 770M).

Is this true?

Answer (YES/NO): NO